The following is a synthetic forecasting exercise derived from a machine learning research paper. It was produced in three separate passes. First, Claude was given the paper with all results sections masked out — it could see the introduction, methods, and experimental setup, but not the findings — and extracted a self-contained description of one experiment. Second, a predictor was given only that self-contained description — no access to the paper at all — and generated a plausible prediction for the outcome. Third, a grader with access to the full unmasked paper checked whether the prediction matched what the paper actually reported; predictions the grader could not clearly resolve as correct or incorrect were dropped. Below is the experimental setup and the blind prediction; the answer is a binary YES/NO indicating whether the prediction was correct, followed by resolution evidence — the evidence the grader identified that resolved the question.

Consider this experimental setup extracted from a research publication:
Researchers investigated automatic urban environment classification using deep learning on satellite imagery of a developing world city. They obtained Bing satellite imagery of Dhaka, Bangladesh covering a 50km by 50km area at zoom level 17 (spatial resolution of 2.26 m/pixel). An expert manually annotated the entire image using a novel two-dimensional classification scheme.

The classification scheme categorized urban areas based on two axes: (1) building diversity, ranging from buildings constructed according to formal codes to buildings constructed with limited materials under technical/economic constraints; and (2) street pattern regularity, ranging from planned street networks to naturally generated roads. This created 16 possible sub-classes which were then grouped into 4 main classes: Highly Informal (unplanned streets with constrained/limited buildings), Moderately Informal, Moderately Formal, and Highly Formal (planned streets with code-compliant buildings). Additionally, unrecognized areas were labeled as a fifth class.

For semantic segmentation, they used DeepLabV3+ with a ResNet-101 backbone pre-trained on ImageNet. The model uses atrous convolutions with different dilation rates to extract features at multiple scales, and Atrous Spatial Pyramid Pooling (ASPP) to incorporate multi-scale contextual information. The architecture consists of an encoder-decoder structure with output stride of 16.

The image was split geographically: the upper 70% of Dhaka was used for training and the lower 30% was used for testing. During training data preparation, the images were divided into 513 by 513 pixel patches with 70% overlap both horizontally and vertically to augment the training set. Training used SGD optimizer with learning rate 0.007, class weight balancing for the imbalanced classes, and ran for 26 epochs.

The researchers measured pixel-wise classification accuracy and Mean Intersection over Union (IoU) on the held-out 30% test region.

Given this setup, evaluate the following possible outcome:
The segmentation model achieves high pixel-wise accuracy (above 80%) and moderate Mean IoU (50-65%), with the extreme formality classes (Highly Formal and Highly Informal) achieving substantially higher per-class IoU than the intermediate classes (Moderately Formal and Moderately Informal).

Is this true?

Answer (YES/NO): NO